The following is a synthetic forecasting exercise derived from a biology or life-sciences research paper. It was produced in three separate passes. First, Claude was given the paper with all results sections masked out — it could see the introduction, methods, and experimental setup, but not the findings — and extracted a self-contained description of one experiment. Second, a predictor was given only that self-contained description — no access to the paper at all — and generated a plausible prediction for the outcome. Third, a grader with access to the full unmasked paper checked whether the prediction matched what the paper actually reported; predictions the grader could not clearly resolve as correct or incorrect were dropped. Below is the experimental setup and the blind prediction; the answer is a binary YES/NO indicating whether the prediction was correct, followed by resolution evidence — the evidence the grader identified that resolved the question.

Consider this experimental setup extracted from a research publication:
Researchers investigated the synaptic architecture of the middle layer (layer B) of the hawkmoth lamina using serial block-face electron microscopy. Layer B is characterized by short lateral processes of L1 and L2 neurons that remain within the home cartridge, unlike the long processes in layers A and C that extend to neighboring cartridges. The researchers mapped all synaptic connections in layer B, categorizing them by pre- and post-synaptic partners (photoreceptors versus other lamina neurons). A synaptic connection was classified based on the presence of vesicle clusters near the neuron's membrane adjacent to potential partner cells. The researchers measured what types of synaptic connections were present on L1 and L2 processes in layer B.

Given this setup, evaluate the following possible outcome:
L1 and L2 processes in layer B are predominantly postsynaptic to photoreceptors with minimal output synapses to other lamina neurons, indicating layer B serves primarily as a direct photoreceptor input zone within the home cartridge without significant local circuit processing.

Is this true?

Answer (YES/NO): YES